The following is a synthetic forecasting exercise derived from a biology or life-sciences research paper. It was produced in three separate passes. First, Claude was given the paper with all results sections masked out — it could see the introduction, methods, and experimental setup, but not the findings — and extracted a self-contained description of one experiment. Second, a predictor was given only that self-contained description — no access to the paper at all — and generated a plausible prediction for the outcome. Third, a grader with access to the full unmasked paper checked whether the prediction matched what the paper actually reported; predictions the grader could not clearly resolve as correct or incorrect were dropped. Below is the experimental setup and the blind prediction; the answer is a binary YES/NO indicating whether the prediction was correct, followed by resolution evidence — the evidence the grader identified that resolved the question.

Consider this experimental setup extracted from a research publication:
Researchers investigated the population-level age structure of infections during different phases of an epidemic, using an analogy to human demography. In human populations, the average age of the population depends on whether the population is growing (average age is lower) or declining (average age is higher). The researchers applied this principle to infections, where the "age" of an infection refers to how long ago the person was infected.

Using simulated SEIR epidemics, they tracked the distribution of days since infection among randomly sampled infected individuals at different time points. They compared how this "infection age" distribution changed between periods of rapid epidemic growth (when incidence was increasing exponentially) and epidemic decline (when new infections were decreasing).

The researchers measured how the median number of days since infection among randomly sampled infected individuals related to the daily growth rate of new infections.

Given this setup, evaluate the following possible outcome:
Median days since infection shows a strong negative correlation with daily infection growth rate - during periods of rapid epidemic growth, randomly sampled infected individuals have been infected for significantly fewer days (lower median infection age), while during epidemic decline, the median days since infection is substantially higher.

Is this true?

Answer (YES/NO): YES